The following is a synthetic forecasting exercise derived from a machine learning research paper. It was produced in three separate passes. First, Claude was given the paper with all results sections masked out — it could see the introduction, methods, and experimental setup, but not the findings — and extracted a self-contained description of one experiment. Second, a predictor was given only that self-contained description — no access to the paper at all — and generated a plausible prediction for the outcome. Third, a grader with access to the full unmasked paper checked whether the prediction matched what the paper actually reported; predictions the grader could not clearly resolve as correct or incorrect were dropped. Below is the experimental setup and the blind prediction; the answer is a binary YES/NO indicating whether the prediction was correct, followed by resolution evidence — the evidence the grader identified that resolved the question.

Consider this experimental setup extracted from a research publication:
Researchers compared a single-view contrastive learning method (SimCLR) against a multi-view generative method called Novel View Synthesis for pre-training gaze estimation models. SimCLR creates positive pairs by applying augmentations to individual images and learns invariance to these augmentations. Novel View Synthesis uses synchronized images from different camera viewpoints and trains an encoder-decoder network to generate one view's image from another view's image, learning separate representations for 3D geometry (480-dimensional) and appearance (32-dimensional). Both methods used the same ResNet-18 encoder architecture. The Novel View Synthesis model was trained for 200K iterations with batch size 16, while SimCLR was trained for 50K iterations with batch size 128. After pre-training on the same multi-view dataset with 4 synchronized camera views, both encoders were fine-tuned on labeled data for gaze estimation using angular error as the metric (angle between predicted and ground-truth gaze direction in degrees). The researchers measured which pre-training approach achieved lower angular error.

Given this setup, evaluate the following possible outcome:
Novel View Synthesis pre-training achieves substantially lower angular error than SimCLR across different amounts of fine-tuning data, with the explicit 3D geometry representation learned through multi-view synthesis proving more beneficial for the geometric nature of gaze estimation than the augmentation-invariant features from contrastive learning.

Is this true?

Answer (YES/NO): NO